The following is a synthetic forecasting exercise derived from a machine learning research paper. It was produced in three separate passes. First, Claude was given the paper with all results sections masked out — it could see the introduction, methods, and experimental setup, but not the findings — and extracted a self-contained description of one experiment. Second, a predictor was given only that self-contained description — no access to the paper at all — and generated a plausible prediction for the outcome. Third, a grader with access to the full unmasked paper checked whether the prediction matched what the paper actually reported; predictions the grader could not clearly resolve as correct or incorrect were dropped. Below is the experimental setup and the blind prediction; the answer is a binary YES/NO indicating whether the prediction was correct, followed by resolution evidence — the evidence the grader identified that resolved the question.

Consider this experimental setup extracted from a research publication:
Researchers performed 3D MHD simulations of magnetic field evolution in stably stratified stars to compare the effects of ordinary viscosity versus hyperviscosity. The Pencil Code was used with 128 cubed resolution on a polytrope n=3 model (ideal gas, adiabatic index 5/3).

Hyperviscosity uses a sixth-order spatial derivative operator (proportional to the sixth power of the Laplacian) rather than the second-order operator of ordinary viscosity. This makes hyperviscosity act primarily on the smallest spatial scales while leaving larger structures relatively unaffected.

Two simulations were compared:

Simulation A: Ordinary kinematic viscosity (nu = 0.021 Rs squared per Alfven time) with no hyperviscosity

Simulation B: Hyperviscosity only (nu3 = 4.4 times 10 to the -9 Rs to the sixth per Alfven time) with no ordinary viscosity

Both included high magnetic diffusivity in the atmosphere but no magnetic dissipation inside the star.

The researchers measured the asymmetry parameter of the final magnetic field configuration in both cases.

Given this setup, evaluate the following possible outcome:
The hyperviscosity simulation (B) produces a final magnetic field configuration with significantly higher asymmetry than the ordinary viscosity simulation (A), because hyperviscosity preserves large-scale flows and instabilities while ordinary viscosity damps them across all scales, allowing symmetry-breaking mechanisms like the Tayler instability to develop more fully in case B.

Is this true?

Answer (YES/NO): NO